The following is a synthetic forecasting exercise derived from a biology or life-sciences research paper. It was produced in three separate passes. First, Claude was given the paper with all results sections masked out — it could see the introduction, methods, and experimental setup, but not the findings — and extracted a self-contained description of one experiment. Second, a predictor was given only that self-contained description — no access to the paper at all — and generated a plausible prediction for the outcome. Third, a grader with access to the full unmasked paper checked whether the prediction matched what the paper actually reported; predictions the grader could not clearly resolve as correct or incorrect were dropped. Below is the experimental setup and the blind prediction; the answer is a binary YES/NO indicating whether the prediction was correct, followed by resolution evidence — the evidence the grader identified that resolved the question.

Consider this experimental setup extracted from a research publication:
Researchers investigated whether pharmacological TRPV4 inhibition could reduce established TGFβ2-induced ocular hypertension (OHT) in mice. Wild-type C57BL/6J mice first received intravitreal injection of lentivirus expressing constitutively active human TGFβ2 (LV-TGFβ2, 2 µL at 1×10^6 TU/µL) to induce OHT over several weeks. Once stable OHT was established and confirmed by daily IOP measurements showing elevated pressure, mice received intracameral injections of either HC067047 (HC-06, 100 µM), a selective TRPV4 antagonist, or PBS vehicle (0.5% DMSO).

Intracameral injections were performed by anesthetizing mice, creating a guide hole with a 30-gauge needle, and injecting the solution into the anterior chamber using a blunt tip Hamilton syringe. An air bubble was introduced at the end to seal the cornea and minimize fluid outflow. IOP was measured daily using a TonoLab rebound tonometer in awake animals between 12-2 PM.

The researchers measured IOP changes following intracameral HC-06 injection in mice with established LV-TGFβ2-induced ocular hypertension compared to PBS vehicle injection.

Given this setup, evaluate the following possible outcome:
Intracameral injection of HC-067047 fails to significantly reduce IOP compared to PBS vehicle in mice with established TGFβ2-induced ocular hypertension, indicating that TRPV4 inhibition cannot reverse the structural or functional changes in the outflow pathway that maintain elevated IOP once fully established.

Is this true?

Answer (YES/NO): NO